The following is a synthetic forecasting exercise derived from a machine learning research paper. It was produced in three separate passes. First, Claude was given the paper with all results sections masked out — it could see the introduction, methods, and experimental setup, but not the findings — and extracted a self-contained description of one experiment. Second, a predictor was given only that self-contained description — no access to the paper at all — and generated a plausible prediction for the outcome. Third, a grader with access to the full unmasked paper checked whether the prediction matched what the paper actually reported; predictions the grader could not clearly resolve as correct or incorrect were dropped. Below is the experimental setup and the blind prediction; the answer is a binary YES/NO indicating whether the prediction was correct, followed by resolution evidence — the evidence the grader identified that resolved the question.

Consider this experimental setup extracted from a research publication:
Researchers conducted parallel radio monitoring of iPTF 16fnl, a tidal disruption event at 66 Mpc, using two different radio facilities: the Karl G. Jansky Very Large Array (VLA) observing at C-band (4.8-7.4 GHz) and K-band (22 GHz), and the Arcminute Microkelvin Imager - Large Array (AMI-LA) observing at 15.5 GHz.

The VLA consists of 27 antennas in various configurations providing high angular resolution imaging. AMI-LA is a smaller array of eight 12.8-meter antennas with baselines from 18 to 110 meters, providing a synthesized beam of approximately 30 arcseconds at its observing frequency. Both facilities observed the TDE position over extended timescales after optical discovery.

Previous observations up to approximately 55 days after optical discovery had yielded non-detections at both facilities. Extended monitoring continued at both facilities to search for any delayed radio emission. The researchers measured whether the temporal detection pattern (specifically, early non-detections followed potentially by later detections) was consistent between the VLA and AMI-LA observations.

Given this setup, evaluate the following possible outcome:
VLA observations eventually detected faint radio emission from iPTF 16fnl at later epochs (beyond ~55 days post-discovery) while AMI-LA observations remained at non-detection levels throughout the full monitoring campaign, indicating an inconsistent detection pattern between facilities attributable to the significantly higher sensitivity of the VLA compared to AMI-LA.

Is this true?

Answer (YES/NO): NO